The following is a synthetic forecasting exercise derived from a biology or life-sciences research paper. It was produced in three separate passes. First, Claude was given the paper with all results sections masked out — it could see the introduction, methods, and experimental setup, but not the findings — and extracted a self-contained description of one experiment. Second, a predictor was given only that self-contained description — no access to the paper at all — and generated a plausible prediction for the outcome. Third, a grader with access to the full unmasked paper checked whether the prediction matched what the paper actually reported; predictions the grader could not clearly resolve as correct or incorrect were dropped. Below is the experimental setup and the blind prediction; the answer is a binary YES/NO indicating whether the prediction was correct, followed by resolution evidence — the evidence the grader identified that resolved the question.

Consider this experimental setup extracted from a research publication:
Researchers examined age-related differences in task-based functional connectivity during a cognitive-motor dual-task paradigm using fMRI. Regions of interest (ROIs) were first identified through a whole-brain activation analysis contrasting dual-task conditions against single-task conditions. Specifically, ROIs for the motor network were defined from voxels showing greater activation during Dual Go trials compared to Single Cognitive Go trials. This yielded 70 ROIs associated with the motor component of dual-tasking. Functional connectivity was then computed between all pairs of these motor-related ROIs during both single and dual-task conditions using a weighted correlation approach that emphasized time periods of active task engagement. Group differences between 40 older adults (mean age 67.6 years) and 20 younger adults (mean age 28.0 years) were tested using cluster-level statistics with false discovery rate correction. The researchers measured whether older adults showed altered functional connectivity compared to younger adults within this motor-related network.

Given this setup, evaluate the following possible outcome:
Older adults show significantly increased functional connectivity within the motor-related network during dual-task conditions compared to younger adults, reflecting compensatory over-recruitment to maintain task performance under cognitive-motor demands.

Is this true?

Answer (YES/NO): NO